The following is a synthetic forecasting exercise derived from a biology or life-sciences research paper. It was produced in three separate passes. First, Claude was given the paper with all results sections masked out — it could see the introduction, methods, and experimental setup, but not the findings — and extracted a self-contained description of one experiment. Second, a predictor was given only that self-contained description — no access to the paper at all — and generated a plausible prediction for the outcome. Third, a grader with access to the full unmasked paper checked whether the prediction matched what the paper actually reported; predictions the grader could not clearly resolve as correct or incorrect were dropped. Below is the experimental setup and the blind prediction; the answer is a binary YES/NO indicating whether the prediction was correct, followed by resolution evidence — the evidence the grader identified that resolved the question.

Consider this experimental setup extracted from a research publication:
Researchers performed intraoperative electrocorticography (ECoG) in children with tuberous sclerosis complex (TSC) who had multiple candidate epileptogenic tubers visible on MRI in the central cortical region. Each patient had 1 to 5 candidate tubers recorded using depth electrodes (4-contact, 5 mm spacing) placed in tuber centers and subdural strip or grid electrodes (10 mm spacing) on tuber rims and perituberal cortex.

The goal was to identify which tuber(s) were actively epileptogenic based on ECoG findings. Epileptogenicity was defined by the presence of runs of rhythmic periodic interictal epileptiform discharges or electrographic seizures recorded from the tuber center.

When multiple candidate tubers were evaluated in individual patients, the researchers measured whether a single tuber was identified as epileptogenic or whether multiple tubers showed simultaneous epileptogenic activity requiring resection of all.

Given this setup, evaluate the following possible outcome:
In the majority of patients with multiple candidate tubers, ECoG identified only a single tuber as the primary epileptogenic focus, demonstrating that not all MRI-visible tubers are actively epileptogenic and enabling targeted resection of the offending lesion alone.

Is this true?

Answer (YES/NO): YES